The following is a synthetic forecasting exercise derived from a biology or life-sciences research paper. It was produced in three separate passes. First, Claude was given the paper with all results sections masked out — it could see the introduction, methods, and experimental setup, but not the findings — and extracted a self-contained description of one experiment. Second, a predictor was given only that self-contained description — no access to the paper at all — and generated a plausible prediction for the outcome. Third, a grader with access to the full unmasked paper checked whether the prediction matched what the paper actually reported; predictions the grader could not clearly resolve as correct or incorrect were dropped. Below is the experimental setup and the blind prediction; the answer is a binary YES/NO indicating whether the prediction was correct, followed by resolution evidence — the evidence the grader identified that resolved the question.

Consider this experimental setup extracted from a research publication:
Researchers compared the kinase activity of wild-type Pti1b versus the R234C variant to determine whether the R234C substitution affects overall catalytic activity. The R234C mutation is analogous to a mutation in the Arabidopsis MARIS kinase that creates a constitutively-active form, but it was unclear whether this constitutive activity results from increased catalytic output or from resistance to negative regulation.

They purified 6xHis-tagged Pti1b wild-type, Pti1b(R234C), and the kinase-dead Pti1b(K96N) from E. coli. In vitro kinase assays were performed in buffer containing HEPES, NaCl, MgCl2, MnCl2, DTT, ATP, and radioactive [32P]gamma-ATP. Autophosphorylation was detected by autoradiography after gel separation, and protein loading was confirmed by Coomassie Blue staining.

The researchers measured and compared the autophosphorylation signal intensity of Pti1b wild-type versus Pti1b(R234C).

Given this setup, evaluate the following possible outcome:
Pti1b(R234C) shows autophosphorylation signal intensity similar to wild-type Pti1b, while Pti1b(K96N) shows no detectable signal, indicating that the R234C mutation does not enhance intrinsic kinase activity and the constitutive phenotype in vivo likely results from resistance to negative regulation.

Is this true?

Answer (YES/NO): YES